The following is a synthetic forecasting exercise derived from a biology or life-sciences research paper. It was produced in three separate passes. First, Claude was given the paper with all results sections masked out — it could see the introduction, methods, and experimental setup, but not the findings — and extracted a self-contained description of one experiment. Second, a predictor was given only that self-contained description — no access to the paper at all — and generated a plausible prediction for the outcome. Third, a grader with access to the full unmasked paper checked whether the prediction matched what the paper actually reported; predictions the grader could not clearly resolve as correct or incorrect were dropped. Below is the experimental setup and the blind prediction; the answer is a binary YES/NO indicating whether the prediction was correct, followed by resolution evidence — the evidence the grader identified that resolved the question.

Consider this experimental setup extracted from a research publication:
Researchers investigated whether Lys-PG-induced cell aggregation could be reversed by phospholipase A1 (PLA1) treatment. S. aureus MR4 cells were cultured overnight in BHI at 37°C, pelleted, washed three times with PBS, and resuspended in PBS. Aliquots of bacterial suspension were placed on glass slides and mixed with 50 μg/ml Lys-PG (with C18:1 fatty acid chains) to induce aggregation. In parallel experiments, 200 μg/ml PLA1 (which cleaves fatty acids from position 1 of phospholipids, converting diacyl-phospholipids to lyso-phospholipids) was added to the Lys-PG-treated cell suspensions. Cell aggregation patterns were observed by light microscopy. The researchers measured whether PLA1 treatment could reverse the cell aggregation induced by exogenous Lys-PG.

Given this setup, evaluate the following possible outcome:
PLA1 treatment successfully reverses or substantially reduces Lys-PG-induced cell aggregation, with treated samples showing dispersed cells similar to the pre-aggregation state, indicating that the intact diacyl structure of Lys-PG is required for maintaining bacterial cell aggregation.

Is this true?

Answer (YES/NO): YES